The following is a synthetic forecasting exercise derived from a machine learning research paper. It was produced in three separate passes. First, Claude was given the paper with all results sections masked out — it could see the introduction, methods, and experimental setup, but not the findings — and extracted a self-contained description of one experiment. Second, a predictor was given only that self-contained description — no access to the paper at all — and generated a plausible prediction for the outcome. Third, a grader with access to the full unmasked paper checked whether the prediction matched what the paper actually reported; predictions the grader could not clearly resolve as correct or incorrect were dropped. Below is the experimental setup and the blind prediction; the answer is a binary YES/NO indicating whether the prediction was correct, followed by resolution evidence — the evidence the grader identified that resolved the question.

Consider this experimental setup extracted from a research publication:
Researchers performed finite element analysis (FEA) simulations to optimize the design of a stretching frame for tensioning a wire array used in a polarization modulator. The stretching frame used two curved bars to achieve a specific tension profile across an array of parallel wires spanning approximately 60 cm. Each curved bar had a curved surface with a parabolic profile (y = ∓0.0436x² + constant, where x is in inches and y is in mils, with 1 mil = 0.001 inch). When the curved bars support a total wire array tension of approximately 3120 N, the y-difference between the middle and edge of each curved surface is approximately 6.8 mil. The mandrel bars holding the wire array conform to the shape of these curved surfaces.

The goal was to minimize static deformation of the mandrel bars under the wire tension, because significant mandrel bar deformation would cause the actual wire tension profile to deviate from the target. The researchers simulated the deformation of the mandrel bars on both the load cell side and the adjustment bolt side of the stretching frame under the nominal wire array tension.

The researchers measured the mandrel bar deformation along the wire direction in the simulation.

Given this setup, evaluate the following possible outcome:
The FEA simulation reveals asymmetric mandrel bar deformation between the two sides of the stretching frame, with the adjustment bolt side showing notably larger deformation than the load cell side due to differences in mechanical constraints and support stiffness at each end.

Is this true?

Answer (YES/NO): NO